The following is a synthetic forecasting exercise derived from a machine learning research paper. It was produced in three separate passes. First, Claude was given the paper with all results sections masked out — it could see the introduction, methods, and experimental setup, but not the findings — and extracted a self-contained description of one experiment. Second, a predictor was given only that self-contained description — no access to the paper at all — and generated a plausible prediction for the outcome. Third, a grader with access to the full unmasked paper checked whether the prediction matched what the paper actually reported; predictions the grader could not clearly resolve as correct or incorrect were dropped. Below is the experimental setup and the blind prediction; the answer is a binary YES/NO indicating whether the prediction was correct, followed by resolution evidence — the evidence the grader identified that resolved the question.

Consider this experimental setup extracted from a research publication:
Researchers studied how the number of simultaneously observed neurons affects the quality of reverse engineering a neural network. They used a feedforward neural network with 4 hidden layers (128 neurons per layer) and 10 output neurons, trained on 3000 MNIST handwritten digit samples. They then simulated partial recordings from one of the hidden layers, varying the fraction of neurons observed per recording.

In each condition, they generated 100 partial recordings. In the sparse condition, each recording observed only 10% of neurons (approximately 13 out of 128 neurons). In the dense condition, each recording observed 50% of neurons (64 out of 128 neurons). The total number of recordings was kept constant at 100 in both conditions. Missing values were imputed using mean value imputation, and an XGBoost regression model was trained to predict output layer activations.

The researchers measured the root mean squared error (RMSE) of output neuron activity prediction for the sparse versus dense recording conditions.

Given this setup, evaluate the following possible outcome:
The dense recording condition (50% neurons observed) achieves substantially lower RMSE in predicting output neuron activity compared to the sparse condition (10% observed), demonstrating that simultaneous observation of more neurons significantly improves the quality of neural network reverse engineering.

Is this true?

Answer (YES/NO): YES